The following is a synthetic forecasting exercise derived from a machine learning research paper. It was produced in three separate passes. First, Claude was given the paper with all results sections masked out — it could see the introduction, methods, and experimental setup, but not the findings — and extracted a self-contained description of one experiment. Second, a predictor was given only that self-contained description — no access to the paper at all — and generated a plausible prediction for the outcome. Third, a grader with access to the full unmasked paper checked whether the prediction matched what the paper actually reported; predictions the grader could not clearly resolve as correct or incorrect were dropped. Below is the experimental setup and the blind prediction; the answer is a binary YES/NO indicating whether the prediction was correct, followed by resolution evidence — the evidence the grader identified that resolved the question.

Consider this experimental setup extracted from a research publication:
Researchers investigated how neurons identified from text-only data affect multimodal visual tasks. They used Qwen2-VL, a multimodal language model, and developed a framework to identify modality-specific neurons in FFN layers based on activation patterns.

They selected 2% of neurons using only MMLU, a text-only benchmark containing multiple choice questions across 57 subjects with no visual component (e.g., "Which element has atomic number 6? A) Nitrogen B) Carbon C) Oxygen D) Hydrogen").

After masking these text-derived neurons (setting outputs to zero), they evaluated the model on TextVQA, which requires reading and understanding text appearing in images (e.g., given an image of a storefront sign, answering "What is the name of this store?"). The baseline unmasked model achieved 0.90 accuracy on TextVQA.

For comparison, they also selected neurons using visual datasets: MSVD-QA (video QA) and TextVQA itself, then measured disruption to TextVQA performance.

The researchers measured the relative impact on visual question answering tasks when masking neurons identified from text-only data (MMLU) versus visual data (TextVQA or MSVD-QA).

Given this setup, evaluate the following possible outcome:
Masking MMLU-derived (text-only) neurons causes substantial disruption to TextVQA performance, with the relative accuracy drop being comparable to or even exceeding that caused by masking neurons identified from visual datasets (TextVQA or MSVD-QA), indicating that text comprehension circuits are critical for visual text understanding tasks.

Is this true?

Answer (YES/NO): NO